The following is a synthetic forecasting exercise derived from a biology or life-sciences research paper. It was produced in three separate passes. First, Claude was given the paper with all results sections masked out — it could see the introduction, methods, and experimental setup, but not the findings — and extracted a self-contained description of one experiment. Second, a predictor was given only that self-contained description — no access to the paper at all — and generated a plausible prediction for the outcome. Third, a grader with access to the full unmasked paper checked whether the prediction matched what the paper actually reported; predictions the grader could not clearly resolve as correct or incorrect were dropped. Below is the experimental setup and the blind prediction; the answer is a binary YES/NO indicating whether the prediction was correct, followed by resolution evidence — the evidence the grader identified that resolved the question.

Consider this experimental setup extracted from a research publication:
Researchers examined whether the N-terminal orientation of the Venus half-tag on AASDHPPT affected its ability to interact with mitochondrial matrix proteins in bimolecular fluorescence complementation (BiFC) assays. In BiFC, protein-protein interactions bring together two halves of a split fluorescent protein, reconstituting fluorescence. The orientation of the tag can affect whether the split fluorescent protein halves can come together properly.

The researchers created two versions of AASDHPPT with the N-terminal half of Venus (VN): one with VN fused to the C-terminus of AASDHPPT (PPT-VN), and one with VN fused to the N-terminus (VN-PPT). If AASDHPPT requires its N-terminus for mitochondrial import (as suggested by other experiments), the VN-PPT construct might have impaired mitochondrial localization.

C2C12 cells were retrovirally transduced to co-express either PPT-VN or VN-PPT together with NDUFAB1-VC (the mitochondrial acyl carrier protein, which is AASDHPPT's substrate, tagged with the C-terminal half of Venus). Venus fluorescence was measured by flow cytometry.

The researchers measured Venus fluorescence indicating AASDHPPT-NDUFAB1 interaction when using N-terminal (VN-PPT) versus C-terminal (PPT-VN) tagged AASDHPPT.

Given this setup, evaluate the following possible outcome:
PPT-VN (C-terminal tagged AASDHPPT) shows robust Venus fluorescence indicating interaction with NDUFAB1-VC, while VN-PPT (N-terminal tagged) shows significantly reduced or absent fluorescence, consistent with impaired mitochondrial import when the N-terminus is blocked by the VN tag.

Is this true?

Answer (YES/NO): YES